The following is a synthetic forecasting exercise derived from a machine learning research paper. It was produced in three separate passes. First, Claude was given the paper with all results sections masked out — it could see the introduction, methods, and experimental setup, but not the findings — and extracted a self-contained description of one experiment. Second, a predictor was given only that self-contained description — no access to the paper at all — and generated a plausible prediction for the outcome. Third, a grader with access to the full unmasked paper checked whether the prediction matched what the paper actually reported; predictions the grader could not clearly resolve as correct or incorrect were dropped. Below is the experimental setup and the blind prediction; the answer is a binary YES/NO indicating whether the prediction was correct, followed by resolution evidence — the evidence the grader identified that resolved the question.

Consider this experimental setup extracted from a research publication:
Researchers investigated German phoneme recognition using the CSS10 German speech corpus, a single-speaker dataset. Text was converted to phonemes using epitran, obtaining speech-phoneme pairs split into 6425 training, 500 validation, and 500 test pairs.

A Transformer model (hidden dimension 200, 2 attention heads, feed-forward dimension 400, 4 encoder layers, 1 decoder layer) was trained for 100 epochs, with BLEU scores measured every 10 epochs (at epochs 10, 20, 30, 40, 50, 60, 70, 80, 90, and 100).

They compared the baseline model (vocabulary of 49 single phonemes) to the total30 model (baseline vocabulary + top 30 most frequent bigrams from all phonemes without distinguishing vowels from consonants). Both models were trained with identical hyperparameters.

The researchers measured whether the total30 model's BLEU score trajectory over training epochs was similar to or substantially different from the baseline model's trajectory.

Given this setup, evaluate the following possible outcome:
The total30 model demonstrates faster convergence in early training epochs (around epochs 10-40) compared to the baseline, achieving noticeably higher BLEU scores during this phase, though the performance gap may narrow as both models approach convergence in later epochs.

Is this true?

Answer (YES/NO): NO